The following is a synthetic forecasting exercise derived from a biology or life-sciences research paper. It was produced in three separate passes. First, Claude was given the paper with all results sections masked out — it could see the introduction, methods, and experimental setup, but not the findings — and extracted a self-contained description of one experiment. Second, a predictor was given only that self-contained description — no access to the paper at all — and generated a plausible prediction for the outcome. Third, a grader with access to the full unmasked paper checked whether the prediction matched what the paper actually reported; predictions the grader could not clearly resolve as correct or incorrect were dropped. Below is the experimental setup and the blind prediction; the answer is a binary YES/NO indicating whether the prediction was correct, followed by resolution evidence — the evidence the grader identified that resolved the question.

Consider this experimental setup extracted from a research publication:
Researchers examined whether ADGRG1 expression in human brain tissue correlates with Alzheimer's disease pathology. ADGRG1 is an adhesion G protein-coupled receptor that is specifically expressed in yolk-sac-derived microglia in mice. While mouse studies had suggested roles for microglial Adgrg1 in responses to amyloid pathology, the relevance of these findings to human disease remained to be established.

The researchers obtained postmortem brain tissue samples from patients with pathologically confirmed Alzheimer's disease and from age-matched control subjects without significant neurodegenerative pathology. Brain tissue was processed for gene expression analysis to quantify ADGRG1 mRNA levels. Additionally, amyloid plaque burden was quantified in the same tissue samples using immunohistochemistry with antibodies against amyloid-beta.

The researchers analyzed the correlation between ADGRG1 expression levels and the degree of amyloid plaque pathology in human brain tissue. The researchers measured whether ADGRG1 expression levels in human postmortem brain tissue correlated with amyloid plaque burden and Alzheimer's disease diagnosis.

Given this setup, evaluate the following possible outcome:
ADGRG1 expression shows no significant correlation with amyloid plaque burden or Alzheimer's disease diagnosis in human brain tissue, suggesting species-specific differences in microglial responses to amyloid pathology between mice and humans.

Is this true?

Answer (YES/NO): NO